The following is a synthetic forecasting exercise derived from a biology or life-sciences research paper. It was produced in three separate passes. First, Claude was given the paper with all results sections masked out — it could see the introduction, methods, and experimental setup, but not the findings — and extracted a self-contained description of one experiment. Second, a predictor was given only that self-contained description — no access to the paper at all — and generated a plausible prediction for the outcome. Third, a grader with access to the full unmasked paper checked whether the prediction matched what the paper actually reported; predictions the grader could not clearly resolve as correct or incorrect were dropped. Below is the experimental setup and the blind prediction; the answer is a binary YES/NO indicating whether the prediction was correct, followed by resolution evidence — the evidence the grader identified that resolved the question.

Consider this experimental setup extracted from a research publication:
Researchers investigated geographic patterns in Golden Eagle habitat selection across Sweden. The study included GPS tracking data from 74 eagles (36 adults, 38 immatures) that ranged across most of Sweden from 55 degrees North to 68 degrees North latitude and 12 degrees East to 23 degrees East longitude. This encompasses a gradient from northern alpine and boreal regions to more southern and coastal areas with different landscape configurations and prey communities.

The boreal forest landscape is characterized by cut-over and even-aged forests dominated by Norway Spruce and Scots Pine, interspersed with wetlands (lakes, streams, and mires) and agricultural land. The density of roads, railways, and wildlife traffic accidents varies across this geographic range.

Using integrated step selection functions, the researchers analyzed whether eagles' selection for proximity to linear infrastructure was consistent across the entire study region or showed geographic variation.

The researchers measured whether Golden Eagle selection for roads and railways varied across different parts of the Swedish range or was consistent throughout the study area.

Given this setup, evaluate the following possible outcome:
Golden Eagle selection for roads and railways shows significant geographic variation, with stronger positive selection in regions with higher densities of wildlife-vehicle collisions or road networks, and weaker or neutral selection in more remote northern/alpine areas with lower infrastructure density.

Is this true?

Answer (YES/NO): NO